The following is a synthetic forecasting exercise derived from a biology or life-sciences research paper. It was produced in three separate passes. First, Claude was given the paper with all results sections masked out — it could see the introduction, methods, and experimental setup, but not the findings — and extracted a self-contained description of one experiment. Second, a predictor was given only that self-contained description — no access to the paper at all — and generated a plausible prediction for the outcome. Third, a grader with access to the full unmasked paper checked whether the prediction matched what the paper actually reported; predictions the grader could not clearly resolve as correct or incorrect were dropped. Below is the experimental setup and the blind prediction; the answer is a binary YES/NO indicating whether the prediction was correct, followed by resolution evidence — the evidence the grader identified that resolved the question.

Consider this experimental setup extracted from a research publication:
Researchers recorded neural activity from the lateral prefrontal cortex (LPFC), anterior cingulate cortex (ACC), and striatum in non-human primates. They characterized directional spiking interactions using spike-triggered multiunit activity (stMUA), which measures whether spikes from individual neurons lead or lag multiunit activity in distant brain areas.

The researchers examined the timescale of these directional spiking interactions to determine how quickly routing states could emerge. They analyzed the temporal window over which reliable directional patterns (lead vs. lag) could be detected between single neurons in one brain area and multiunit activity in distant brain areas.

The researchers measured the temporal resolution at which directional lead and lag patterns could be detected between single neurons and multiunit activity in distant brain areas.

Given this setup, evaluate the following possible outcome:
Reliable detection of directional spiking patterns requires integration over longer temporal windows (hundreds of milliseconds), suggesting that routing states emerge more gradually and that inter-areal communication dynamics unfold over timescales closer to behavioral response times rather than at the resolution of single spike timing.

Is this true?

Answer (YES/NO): NO